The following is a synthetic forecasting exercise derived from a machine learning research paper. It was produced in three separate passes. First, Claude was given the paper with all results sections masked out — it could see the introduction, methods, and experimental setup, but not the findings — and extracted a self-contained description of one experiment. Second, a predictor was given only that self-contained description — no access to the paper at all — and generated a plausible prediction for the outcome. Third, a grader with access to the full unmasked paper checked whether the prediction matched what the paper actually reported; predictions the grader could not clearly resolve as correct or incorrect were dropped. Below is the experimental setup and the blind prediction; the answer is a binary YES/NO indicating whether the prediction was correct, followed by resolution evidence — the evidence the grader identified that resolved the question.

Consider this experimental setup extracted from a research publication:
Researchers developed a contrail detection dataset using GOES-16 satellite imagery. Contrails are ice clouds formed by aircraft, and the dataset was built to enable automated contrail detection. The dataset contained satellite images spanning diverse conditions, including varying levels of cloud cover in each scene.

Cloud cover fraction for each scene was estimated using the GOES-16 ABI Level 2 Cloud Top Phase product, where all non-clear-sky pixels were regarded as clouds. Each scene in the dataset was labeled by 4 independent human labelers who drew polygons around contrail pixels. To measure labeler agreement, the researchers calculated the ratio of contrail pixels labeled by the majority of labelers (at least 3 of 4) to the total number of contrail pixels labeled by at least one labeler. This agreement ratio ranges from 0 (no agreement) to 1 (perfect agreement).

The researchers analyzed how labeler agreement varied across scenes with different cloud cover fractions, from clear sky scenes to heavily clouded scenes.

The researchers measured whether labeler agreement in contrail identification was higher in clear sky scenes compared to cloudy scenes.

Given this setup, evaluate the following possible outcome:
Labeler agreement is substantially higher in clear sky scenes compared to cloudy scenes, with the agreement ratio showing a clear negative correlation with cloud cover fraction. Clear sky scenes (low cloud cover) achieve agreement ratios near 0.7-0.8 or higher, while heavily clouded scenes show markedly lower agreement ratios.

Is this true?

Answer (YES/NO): NO